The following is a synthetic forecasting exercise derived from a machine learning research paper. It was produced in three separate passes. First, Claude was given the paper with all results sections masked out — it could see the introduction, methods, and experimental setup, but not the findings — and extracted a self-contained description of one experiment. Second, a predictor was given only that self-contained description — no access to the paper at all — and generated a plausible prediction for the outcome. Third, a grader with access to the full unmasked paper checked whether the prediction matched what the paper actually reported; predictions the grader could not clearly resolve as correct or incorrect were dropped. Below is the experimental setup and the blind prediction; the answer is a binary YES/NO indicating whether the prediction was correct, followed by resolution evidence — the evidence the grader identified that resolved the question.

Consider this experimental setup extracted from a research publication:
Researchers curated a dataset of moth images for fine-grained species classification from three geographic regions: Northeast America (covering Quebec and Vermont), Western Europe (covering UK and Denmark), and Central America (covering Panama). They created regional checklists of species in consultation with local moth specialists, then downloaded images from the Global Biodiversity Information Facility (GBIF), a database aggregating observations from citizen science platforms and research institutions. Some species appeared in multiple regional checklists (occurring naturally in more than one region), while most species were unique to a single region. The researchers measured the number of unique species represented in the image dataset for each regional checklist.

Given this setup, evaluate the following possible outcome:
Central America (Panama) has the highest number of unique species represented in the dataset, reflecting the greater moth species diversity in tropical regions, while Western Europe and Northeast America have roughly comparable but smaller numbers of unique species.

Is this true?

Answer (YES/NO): NO